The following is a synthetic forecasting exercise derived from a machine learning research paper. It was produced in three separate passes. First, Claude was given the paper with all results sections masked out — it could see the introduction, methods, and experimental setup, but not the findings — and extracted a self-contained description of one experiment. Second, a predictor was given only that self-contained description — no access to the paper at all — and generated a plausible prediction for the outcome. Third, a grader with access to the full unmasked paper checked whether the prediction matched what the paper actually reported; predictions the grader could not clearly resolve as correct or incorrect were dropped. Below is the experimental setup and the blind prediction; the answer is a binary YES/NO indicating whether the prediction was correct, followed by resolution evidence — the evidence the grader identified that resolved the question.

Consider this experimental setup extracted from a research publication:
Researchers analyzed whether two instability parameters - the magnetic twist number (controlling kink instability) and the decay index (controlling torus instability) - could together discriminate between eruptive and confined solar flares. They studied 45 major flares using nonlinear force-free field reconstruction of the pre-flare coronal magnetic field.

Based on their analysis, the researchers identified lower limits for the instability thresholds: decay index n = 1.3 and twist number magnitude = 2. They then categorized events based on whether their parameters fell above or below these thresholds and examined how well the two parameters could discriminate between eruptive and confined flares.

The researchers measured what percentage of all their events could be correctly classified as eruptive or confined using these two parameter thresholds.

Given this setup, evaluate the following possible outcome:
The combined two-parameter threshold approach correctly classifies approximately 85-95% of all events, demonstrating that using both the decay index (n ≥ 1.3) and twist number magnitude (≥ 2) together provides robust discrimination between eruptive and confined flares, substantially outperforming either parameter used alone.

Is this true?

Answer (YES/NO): NO